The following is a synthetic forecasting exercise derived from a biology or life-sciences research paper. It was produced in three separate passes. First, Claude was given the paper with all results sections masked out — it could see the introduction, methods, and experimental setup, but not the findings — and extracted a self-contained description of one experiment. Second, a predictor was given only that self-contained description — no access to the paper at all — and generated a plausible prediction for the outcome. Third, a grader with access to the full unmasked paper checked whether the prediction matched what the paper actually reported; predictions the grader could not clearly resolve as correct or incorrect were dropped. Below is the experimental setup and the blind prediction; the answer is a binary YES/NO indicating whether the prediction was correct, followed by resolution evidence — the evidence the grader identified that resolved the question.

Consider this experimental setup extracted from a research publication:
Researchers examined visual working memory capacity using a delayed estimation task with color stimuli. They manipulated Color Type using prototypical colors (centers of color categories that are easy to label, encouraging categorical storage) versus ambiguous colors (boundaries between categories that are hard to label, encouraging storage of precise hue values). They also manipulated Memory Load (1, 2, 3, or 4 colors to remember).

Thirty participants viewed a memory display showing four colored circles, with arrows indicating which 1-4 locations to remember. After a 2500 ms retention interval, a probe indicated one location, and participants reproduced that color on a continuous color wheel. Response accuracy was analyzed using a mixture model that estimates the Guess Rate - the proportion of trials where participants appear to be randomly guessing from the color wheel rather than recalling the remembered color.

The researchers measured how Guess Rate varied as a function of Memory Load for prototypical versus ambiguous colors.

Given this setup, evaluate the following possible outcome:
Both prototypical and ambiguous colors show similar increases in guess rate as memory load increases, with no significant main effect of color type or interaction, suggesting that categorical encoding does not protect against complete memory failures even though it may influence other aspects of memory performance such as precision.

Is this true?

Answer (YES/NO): YES